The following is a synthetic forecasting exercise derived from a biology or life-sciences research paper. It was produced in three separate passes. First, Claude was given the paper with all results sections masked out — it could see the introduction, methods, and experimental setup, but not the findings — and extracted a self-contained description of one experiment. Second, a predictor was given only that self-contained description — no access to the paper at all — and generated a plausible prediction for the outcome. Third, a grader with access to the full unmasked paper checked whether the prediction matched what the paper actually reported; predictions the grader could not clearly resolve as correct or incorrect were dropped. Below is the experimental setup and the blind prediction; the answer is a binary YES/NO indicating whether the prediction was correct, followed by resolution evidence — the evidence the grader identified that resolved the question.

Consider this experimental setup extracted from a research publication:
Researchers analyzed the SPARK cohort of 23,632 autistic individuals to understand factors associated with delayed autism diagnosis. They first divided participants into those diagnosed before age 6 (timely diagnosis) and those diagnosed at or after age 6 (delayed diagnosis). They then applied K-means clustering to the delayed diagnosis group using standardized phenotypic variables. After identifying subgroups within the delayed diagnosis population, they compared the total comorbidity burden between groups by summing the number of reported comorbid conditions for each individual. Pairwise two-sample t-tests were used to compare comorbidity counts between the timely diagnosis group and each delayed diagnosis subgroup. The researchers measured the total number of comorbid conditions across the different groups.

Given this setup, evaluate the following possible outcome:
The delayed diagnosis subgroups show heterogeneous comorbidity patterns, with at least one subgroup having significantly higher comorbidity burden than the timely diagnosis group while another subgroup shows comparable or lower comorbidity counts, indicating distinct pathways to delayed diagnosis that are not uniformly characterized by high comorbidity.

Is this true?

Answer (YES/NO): YES